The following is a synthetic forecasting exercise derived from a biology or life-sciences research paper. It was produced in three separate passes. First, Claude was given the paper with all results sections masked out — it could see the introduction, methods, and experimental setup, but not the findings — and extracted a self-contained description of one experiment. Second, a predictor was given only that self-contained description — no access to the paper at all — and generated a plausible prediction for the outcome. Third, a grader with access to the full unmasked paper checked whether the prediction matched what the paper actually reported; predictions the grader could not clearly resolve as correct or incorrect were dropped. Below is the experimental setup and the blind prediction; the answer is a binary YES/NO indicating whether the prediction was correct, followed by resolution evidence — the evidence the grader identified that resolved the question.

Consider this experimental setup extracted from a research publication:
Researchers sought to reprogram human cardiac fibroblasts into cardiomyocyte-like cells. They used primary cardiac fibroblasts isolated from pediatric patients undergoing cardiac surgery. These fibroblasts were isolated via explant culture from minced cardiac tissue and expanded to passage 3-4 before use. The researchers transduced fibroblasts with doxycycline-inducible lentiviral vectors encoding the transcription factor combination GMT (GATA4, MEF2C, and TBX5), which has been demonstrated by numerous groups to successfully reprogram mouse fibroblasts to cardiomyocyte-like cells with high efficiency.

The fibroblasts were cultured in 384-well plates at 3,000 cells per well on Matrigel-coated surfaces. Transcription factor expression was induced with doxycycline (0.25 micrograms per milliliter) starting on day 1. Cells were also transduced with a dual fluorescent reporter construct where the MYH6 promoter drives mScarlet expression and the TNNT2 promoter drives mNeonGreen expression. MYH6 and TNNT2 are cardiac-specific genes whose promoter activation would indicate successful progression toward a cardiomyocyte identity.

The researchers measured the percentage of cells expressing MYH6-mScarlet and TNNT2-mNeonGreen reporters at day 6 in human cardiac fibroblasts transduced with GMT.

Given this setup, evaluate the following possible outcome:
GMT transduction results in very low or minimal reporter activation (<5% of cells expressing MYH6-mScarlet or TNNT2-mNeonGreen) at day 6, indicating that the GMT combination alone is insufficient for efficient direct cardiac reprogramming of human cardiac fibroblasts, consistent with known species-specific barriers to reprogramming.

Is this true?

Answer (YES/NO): NO